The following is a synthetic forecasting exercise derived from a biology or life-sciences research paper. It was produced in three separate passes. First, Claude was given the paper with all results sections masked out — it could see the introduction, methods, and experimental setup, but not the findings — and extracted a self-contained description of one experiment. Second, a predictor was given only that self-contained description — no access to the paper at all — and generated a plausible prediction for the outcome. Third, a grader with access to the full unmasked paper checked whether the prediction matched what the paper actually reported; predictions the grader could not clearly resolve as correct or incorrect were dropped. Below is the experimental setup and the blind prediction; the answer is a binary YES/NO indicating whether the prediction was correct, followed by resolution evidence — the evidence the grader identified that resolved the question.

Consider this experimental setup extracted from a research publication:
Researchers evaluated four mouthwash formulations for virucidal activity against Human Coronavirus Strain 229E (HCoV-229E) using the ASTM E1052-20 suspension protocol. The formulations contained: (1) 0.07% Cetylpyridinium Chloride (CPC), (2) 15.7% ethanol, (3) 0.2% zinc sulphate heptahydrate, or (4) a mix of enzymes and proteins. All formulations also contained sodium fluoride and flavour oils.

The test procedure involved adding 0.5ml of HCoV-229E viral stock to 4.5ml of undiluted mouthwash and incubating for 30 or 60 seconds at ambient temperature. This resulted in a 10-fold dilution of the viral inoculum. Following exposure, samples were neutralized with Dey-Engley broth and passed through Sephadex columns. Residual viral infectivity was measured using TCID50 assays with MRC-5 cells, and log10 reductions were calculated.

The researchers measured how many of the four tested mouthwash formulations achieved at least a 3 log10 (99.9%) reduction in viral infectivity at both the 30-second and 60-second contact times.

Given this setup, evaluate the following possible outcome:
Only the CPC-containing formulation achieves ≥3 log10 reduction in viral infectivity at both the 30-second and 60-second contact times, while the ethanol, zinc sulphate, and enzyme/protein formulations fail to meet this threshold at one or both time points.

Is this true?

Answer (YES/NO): YES